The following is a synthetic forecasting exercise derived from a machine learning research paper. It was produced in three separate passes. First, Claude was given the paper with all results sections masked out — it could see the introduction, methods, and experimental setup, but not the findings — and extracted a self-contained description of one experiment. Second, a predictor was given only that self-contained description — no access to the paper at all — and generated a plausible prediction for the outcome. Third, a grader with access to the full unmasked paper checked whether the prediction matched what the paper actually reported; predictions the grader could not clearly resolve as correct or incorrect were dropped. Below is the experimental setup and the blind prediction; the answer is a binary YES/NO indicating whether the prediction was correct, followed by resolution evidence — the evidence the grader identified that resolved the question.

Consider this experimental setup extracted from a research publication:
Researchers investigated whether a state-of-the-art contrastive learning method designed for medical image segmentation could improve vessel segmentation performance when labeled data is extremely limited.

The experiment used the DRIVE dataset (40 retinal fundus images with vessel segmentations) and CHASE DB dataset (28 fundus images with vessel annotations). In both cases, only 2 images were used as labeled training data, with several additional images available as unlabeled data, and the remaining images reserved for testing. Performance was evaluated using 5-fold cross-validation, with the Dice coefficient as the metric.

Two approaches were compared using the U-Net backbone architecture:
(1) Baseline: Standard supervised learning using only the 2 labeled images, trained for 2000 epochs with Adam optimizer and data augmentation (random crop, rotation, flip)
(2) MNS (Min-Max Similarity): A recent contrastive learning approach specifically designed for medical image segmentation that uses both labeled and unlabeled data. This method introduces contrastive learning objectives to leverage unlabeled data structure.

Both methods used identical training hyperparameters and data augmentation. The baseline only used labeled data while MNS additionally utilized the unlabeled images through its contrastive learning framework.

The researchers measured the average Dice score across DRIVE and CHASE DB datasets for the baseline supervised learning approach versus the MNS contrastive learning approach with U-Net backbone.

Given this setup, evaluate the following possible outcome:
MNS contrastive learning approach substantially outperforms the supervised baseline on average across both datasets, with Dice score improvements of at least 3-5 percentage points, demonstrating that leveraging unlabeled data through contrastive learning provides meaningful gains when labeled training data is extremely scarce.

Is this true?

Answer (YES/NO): NO